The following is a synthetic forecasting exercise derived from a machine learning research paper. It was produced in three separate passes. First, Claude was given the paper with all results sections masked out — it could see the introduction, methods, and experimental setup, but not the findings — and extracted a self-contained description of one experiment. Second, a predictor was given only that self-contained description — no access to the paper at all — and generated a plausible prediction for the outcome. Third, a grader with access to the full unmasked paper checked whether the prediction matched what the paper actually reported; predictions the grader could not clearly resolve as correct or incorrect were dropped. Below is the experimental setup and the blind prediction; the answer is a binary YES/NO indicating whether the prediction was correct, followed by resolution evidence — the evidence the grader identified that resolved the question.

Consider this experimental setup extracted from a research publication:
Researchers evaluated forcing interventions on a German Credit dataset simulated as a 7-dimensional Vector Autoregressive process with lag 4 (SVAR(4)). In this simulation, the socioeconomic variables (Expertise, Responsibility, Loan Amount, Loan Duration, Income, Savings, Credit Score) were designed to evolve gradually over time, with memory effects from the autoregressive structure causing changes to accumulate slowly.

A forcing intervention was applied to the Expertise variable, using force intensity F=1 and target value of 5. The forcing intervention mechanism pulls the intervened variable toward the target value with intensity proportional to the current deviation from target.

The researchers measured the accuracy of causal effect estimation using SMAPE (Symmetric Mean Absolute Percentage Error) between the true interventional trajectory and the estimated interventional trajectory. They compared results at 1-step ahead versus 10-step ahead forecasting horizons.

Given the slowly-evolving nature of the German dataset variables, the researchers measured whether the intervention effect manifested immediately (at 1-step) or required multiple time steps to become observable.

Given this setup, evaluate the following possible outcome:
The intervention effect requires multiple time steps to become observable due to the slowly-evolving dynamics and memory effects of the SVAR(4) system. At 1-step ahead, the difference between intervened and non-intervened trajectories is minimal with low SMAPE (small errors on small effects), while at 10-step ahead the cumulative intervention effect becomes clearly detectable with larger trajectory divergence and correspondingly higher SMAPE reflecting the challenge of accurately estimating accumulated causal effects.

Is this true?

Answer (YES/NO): YES